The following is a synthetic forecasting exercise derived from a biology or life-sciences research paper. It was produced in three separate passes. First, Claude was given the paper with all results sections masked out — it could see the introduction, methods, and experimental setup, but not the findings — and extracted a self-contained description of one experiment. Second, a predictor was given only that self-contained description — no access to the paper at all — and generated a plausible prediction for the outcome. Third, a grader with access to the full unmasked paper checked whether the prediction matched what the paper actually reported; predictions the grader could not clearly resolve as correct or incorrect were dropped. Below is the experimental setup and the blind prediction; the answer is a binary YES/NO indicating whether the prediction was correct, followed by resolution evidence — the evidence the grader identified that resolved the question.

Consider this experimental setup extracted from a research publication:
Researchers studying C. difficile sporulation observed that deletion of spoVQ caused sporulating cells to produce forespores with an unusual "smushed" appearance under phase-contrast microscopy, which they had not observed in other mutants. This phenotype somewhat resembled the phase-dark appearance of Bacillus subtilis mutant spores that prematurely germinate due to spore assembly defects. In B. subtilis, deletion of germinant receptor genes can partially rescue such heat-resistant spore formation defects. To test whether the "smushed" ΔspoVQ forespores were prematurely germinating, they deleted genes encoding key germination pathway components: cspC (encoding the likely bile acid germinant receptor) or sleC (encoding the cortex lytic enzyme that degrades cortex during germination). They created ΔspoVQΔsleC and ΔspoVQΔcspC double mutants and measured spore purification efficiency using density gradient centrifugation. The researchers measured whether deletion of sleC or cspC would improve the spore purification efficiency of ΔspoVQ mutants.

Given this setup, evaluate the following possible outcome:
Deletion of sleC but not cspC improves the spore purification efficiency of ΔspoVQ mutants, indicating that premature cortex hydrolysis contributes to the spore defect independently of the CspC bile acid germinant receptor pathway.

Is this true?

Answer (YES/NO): NO